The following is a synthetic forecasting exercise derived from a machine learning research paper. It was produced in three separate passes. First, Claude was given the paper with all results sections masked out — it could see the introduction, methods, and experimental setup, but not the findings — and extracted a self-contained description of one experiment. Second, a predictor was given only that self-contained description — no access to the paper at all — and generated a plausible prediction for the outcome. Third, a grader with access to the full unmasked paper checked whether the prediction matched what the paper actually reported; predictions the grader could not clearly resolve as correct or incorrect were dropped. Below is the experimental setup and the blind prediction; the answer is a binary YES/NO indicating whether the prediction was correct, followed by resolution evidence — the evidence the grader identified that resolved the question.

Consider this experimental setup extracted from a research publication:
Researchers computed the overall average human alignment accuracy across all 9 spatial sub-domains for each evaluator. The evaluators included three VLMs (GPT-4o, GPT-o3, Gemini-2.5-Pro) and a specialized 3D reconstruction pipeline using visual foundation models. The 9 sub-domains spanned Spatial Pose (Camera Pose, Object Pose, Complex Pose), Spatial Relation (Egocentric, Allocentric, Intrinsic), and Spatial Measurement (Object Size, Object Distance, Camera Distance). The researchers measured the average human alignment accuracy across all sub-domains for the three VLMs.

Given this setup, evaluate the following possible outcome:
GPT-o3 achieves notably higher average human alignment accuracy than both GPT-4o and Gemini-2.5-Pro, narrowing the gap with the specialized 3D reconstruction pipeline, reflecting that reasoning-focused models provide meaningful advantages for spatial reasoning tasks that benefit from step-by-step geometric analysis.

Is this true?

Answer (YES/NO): NO